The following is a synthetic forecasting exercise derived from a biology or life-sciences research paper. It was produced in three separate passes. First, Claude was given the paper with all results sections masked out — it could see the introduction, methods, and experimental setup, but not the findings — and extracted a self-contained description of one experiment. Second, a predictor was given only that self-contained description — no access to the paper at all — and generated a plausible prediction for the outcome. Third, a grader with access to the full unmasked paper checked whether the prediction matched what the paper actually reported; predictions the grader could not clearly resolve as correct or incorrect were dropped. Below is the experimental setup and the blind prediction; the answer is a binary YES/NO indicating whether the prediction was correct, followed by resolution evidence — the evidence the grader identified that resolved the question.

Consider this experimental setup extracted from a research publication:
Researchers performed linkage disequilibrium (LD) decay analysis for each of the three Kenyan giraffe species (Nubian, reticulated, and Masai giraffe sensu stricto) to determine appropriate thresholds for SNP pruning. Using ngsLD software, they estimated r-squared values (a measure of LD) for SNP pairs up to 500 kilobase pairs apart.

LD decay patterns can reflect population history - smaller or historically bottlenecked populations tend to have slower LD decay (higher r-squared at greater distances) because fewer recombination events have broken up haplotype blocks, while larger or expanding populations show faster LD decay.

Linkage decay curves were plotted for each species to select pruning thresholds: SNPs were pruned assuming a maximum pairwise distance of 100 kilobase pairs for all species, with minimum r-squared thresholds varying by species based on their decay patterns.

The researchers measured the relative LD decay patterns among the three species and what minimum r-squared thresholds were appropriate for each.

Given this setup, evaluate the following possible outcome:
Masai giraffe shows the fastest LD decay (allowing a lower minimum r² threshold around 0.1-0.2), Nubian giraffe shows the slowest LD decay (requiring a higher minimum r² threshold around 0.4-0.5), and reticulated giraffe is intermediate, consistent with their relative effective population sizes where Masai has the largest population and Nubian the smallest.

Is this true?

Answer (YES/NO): NO